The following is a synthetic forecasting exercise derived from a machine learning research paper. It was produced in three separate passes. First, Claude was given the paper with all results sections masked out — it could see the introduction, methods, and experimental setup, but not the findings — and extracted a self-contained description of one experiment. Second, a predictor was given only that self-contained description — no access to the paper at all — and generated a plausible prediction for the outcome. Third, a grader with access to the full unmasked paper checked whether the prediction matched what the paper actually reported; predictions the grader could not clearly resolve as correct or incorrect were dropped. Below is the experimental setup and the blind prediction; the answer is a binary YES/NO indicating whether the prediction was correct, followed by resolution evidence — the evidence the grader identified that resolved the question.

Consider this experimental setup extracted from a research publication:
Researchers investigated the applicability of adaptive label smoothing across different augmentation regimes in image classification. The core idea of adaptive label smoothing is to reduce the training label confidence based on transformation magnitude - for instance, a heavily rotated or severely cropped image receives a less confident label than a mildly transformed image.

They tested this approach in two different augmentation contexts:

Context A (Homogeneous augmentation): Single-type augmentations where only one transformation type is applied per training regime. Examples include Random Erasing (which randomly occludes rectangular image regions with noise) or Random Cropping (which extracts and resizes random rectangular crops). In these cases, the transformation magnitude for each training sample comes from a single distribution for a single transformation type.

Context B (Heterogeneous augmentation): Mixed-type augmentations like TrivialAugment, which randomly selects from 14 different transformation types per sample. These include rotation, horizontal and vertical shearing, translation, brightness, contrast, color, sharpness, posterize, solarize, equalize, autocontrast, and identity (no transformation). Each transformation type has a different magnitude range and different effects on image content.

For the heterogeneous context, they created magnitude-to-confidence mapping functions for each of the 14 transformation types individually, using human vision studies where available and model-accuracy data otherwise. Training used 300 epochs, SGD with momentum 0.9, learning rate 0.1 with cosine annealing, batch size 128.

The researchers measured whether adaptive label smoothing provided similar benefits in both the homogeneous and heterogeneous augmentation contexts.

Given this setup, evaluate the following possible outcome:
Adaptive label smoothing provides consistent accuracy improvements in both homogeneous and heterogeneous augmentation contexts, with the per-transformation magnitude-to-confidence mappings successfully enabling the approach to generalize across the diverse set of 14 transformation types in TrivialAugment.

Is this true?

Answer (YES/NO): NO